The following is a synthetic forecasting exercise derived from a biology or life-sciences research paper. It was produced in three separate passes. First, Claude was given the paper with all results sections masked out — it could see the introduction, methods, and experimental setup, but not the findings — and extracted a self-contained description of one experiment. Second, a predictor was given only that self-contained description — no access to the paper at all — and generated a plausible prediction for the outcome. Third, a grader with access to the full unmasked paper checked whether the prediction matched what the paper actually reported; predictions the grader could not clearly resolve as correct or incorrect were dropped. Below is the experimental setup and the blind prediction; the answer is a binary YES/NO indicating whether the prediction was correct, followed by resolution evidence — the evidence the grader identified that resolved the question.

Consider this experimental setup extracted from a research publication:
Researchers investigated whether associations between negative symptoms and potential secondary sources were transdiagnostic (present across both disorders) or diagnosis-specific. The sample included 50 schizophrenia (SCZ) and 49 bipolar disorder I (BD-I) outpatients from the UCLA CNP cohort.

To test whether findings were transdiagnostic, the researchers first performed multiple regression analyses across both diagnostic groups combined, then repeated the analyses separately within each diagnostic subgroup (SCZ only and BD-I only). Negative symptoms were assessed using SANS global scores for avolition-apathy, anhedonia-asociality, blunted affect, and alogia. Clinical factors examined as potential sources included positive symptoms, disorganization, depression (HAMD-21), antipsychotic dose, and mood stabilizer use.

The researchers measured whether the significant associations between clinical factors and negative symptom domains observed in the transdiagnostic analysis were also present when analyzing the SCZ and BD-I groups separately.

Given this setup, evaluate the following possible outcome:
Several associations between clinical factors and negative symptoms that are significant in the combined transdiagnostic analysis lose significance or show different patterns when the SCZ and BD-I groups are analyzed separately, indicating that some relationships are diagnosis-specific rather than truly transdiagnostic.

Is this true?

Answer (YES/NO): NO